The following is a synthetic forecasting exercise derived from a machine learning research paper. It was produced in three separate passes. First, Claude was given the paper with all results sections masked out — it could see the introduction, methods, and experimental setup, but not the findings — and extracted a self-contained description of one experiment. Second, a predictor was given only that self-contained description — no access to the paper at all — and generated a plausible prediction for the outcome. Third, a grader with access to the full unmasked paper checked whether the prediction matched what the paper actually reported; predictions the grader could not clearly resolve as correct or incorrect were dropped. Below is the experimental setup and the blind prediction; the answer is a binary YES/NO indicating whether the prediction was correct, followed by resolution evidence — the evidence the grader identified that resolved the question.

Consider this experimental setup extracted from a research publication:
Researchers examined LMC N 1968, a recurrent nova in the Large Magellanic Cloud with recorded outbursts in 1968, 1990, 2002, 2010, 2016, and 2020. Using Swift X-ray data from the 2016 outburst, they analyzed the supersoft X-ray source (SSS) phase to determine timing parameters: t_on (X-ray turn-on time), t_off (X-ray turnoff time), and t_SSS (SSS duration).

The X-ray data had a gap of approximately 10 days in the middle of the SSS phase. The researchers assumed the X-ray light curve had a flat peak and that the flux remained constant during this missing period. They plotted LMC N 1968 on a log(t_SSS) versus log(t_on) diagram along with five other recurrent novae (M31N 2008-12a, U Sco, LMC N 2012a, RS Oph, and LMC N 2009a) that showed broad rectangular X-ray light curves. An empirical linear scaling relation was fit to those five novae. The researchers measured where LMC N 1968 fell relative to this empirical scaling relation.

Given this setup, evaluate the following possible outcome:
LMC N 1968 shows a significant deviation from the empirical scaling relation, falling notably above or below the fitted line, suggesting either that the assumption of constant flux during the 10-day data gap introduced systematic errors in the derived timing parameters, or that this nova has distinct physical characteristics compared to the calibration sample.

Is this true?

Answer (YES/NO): YES